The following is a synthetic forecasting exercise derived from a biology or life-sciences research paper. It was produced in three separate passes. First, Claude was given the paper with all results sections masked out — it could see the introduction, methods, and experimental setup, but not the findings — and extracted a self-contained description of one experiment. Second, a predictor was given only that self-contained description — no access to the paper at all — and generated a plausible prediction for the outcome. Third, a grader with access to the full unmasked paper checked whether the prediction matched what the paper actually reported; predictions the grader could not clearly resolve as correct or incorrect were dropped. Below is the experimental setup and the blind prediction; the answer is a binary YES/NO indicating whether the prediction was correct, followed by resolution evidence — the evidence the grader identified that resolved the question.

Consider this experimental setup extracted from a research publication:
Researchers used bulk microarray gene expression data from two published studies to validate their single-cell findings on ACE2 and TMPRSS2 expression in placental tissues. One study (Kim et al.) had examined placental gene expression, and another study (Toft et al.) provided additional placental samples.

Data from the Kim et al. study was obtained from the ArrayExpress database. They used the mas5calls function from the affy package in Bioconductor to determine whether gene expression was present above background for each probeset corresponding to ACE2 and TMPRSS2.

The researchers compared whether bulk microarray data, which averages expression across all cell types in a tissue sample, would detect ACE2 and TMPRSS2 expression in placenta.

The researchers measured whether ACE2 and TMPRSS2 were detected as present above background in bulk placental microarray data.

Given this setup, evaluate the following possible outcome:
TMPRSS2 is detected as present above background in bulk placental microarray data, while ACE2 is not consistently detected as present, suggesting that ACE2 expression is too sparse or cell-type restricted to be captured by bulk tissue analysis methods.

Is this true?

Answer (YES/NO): NO